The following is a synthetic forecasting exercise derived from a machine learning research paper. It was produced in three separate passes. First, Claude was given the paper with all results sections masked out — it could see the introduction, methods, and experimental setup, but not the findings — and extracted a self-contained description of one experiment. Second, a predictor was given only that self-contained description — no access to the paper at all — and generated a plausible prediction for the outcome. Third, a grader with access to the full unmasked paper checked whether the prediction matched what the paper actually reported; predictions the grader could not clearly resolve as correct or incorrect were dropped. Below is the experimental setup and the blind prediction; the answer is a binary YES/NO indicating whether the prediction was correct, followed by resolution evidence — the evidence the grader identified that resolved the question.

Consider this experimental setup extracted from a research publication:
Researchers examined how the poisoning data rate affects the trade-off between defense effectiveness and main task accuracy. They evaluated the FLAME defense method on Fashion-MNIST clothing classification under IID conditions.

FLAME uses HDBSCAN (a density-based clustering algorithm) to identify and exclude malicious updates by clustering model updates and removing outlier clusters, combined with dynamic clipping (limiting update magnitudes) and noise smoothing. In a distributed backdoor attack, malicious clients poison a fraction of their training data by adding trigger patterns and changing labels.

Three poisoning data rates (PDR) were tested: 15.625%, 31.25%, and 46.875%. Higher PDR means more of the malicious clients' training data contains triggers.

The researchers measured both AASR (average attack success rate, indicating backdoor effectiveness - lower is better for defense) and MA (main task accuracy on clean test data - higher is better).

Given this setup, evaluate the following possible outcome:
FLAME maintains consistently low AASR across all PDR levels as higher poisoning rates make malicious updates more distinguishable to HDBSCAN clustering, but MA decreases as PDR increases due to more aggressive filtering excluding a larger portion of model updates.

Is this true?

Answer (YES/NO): NO